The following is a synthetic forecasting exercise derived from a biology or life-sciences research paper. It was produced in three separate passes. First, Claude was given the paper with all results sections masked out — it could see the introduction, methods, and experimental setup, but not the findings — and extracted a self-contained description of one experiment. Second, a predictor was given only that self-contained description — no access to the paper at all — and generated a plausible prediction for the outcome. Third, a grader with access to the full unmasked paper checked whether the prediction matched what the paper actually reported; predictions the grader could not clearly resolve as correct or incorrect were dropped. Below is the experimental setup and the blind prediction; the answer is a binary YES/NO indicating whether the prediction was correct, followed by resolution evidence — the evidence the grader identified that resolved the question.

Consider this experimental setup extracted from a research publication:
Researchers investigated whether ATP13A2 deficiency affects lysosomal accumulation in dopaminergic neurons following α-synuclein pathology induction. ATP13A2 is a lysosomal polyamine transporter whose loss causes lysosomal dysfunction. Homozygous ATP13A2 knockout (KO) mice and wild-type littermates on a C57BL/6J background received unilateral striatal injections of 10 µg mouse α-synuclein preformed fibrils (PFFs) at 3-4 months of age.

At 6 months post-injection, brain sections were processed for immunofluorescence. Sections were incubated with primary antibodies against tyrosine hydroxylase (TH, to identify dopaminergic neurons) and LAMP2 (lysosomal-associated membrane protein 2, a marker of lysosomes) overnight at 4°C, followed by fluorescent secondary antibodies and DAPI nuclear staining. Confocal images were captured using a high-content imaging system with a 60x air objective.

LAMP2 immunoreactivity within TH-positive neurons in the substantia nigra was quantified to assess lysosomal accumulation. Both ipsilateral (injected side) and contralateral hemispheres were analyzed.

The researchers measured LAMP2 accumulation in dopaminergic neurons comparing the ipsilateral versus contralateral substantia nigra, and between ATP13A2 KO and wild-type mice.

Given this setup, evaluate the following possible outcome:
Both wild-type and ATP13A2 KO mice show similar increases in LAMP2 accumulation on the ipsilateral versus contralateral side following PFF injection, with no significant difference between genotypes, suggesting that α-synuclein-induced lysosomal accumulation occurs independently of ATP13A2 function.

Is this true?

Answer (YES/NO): NO